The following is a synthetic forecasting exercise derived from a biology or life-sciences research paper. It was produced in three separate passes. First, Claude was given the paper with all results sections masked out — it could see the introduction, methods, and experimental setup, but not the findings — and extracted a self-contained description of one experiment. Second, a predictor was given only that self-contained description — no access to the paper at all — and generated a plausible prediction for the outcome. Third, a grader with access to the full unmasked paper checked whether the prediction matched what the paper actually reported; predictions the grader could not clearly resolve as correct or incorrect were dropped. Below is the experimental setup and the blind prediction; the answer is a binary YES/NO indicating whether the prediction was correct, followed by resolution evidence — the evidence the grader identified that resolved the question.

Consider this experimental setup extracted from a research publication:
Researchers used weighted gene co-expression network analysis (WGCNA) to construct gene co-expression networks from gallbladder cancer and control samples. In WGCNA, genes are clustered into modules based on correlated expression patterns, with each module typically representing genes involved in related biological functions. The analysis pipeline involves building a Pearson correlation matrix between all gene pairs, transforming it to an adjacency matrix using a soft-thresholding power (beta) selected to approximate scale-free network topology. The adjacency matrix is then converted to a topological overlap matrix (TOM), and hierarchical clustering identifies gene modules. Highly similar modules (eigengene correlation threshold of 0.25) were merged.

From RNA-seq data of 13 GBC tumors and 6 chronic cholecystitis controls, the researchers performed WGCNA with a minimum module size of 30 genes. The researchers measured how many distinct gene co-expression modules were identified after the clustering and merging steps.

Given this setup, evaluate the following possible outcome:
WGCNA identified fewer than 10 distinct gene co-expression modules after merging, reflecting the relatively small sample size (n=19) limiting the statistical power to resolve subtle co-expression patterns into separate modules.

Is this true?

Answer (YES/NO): NO